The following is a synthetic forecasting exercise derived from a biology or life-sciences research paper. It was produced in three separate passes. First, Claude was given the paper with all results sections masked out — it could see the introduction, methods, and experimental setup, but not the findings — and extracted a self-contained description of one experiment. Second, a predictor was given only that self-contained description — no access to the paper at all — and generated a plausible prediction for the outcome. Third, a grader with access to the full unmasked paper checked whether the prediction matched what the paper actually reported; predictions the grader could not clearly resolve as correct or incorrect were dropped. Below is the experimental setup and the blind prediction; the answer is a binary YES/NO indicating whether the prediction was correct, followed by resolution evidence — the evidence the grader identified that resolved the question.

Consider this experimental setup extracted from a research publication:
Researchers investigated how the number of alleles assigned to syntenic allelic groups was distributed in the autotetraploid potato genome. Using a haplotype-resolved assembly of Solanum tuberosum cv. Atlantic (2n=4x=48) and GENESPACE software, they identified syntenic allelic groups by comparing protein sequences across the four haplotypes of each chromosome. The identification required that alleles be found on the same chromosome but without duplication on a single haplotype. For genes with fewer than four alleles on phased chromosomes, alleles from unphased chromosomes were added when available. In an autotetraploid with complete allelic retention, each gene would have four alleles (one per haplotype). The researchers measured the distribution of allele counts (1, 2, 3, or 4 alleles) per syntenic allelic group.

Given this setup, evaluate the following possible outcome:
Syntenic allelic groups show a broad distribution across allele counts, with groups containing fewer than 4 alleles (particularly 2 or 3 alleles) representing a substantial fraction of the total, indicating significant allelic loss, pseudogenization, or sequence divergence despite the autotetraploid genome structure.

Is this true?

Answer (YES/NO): YES